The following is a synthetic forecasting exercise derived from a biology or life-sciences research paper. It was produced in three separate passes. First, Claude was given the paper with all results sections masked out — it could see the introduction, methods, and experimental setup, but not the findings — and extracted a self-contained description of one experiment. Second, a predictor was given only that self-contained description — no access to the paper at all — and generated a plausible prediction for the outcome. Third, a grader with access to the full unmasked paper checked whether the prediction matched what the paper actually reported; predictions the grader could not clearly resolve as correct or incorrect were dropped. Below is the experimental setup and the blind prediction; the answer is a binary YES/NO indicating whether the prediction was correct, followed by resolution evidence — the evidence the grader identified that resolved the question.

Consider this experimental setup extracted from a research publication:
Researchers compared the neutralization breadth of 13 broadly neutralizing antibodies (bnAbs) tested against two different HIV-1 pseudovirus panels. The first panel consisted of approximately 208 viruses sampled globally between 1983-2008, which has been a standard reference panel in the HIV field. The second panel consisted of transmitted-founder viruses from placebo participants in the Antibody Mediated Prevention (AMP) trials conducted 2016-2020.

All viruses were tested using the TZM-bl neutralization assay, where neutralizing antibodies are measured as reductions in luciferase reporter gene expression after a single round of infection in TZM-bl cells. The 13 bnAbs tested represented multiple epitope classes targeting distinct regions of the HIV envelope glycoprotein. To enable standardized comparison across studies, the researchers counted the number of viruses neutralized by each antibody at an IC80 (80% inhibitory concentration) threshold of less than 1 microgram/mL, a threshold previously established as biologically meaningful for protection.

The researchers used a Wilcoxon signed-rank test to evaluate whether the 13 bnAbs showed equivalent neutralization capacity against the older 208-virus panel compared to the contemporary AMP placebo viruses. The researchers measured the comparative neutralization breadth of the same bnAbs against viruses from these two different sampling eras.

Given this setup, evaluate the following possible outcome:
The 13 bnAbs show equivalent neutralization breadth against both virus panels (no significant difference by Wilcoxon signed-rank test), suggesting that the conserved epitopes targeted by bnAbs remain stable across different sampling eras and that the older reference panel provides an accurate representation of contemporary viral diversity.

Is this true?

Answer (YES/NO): NO